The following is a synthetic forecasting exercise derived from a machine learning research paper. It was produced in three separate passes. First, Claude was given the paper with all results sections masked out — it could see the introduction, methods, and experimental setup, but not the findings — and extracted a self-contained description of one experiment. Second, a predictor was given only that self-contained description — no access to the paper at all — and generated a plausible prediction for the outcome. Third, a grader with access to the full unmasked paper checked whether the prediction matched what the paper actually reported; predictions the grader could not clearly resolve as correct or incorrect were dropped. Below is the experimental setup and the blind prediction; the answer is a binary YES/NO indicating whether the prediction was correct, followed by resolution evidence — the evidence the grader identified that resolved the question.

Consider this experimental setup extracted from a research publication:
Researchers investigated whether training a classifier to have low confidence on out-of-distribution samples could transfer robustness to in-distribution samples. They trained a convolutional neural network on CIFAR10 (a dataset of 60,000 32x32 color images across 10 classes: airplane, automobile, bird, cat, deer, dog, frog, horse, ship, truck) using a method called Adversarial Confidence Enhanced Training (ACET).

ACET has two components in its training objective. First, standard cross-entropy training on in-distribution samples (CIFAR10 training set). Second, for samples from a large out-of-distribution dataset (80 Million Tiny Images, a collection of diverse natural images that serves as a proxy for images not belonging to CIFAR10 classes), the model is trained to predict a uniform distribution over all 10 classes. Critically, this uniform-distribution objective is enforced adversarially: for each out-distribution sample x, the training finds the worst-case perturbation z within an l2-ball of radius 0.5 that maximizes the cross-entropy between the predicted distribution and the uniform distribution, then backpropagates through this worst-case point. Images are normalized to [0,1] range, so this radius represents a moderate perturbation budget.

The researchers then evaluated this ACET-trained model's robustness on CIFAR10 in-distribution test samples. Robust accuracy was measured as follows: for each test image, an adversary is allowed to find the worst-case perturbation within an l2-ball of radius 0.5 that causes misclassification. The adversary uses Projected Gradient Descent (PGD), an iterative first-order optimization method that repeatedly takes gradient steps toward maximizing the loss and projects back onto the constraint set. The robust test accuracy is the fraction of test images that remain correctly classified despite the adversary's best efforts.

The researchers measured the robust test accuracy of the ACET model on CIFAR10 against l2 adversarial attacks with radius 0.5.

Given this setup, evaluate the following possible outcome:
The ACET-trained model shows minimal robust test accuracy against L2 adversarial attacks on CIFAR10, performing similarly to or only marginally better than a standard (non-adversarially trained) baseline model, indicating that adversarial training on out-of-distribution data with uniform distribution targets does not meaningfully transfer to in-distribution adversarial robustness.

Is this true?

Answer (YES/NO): NO